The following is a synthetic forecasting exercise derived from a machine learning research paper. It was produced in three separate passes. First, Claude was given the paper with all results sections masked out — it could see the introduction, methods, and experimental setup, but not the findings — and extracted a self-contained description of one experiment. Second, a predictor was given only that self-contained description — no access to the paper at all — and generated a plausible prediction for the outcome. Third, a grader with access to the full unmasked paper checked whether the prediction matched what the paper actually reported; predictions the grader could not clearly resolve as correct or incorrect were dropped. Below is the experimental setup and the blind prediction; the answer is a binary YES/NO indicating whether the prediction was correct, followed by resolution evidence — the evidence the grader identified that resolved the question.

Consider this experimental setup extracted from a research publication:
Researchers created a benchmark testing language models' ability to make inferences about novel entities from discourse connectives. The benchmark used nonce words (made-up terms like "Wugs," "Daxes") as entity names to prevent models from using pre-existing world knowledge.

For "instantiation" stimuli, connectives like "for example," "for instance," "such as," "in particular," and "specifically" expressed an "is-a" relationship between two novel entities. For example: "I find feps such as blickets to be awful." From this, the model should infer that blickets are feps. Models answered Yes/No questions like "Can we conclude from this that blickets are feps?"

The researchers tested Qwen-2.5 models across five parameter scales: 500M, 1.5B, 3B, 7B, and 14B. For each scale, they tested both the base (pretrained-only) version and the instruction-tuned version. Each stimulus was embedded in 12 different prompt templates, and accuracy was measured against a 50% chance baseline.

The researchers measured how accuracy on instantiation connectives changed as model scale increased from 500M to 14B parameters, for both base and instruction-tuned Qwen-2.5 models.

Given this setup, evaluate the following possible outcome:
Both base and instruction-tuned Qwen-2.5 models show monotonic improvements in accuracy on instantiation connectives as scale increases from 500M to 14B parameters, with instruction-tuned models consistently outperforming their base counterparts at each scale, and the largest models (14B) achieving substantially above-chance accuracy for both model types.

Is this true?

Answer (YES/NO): NO